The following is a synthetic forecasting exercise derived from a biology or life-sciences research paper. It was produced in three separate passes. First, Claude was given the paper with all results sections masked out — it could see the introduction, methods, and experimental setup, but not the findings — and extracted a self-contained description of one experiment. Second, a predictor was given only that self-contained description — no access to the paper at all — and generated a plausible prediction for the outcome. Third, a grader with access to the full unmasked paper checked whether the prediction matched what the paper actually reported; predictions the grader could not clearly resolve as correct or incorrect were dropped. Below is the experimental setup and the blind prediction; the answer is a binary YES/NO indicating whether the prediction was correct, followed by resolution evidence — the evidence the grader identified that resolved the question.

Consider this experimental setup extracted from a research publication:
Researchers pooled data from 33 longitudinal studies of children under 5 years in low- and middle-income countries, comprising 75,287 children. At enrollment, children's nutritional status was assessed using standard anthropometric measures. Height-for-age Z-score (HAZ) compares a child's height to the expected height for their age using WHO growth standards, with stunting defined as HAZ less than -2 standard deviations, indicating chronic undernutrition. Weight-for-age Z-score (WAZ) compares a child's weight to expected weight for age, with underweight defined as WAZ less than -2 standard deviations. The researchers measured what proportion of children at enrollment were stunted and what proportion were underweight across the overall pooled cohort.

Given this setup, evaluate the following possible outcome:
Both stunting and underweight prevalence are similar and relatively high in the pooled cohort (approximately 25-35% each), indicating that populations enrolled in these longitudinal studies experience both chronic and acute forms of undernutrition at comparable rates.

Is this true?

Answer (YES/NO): YES